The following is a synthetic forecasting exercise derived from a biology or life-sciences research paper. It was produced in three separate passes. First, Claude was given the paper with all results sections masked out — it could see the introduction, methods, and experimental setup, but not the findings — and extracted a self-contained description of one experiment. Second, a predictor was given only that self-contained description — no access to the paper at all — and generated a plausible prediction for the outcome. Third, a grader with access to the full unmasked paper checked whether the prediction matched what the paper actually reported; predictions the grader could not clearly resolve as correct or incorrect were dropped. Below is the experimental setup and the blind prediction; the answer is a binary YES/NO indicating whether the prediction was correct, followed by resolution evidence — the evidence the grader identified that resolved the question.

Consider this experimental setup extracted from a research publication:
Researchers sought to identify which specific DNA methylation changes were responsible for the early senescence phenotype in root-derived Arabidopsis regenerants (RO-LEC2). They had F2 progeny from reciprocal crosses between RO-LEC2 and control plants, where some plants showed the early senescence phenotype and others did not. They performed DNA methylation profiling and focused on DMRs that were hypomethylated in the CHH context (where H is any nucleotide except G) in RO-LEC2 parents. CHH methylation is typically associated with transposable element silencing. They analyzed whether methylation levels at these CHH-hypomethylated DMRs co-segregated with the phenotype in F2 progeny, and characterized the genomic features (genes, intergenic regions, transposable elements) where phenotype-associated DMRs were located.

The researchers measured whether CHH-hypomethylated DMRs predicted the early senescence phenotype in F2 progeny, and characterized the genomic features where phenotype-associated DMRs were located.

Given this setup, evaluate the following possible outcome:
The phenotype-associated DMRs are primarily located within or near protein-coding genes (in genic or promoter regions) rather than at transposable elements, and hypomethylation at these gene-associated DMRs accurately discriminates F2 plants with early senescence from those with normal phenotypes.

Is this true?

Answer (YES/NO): NO